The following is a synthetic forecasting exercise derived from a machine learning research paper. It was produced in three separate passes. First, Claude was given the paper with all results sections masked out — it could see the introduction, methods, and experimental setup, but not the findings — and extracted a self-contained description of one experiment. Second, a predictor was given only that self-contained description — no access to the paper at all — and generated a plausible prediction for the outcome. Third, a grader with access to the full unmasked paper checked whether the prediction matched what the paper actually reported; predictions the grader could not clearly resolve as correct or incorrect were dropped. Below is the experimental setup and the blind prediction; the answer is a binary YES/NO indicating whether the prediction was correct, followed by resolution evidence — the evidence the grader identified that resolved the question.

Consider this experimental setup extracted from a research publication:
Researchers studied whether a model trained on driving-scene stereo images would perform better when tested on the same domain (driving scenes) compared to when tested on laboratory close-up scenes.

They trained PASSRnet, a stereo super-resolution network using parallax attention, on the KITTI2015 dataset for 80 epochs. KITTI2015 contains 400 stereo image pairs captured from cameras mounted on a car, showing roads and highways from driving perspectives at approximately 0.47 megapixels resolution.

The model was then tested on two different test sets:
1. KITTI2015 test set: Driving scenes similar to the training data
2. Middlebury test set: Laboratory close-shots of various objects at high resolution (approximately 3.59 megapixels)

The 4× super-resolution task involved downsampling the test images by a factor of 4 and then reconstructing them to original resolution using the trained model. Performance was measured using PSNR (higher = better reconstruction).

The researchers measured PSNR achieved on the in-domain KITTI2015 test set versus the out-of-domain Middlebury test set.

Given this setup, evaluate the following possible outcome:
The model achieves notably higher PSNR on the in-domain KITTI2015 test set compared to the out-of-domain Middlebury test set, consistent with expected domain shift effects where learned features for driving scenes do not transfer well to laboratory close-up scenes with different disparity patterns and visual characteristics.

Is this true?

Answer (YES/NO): NO